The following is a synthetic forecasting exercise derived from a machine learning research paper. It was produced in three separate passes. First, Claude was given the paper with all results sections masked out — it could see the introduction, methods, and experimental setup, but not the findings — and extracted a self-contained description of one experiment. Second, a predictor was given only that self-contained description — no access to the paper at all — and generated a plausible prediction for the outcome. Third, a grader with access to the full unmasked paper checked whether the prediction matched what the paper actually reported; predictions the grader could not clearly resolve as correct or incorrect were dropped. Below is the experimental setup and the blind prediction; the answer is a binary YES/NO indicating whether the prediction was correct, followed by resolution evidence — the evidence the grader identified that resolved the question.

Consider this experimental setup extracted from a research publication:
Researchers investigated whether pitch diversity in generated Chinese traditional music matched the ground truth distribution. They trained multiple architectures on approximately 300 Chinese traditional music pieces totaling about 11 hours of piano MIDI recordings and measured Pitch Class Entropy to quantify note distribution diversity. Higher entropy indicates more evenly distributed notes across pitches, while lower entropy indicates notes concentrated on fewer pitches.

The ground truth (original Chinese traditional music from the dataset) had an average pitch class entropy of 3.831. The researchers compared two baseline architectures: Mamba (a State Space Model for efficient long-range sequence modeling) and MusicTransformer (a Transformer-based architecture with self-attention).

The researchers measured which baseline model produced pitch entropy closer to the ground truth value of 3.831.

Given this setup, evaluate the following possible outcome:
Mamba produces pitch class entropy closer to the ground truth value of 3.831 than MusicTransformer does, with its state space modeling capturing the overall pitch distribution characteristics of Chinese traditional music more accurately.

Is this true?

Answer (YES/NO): YES